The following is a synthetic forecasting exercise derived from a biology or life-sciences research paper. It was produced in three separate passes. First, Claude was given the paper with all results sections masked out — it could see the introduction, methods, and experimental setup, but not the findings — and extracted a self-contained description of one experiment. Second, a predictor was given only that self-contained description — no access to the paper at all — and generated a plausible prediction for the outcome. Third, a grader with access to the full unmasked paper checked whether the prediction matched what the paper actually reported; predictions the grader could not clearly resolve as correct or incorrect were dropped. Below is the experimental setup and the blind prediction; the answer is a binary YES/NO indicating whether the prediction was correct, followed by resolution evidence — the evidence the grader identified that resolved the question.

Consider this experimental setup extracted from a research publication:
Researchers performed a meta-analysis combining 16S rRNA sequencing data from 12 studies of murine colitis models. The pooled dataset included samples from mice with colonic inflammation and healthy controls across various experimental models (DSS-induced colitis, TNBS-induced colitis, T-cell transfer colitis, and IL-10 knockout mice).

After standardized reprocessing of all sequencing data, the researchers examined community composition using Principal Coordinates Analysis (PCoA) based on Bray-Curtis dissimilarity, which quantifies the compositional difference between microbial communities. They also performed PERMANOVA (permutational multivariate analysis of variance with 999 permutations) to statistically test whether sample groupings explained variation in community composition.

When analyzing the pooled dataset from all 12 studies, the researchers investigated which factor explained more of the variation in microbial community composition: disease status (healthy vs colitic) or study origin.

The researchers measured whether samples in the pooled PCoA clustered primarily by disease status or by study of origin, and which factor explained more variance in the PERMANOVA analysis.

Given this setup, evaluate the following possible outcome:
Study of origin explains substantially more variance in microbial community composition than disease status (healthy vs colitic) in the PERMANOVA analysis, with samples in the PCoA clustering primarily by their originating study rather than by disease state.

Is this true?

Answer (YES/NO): YES